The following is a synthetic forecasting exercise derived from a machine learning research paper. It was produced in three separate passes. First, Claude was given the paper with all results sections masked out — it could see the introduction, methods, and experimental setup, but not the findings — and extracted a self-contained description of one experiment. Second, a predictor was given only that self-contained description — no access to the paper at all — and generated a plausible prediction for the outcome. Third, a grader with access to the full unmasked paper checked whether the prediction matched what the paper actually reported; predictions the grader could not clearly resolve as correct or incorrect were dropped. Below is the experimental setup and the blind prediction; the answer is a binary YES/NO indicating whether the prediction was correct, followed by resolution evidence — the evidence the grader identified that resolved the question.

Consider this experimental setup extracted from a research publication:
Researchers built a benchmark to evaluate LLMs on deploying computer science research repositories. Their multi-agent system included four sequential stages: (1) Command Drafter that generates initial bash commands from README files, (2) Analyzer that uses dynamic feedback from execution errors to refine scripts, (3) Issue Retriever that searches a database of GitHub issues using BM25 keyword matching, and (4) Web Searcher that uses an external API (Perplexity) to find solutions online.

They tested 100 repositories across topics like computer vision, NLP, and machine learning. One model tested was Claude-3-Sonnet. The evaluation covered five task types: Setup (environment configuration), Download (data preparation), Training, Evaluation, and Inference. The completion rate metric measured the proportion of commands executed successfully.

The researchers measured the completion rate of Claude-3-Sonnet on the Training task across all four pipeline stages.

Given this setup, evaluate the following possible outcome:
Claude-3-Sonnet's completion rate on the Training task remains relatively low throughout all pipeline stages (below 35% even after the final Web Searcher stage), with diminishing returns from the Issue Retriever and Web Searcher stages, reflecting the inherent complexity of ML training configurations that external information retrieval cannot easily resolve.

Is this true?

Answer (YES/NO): YES